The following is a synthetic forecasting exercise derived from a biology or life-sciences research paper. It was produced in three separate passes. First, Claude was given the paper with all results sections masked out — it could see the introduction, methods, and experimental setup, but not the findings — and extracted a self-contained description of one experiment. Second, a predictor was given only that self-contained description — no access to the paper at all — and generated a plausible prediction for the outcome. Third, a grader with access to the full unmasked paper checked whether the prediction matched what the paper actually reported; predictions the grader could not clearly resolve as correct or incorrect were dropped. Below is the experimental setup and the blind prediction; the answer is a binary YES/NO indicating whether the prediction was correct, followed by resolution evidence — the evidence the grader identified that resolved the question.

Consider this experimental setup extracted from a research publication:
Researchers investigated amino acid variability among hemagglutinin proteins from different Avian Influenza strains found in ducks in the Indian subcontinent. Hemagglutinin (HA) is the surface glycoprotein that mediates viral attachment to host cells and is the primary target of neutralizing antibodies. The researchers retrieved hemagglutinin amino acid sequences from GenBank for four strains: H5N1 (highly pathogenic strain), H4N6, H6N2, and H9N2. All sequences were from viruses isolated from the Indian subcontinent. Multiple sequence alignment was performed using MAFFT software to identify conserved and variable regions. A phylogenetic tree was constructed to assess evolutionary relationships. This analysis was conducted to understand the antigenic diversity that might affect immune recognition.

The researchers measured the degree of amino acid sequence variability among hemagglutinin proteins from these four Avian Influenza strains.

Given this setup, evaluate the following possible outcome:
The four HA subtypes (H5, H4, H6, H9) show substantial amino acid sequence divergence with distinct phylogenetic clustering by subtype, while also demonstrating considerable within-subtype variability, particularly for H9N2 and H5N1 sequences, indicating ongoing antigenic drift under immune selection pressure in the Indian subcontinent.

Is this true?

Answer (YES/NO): NO